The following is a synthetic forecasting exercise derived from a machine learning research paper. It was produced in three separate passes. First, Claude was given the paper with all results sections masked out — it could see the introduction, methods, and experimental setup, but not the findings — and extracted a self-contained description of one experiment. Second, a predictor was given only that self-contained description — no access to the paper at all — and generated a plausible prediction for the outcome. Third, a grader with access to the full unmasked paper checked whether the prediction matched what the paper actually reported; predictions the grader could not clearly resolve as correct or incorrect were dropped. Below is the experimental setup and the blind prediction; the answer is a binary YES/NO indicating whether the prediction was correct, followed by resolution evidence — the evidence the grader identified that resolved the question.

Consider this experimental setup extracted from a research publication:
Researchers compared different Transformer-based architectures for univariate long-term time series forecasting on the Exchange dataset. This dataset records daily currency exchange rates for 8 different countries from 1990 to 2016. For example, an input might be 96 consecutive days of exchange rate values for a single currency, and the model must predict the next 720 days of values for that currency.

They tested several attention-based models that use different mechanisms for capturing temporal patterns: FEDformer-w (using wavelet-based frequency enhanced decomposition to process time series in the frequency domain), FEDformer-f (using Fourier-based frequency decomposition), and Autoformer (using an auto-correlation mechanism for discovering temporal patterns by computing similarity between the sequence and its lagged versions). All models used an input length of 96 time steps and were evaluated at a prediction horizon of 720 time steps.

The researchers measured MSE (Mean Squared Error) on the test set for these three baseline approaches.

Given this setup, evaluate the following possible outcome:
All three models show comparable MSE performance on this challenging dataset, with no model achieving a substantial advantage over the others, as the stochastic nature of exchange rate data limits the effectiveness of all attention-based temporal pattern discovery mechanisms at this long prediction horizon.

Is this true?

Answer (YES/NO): NO